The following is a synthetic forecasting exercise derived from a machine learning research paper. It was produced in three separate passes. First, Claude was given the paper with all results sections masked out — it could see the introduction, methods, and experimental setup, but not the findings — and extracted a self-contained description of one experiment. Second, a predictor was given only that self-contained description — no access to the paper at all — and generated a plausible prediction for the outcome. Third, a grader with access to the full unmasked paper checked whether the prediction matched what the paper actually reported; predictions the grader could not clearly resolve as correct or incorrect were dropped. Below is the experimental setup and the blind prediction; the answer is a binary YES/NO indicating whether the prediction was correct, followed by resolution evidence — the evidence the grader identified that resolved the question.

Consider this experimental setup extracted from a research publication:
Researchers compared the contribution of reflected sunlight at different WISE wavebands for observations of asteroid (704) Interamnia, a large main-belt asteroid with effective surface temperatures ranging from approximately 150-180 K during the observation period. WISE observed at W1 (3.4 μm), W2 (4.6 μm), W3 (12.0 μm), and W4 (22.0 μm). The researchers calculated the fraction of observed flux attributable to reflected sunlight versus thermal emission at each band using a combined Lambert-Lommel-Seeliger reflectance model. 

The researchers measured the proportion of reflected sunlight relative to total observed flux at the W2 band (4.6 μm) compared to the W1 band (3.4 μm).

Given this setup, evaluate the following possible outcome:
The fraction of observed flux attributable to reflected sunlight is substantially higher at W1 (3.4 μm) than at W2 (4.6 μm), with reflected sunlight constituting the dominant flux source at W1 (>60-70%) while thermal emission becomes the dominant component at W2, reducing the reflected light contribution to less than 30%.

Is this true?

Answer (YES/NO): YES